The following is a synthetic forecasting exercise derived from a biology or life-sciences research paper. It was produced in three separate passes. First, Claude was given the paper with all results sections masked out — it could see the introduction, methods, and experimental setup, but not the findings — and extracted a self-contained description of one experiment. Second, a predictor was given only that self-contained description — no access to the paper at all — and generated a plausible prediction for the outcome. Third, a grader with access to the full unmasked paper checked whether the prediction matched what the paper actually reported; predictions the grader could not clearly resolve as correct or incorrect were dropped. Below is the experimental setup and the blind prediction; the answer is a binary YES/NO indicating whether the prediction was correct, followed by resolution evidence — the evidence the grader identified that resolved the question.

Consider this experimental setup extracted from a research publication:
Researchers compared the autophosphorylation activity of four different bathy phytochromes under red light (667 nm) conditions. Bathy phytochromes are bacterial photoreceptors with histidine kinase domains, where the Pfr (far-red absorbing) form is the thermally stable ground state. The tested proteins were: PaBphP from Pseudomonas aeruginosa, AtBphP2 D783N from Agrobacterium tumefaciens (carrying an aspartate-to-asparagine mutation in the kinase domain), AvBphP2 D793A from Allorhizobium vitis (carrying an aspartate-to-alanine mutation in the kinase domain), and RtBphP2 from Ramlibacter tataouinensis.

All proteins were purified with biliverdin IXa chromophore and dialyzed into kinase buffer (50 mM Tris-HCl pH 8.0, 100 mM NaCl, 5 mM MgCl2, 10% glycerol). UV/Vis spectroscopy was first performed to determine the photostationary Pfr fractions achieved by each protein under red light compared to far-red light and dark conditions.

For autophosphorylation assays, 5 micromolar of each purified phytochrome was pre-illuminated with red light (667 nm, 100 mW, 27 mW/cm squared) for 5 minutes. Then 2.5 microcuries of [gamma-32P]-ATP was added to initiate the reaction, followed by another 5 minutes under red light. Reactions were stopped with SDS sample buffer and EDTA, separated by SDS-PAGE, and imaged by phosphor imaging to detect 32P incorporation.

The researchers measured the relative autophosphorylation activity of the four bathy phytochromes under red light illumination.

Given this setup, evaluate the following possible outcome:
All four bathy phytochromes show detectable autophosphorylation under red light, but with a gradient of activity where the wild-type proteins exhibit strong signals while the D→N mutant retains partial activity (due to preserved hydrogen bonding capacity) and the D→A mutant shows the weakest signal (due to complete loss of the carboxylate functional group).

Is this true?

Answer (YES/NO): NO